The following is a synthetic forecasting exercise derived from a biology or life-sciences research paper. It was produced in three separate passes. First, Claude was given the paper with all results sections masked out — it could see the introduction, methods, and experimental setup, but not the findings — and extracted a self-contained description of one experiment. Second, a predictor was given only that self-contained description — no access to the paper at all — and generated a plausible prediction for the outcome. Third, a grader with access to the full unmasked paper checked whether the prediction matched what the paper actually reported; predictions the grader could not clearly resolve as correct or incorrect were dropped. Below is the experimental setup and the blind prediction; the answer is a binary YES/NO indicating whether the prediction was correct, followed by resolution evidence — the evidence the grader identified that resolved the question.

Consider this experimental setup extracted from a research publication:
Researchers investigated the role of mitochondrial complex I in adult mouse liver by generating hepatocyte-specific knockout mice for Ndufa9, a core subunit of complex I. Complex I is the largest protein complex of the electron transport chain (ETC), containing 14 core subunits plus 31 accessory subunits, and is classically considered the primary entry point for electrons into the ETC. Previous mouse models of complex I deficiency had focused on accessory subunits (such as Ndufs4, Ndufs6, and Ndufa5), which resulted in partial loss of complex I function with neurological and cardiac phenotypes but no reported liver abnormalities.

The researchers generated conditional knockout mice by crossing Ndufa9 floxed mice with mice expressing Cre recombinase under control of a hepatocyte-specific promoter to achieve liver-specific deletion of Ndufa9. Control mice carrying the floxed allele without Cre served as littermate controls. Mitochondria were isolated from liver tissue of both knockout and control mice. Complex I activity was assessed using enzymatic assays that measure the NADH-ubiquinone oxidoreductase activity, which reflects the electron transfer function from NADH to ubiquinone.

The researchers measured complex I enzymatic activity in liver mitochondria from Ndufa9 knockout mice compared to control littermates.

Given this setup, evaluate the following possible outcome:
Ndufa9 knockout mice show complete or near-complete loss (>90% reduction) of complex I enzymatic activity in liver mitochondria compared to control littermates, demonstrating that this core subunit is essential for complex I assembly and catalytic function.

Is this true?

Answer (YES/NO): YES